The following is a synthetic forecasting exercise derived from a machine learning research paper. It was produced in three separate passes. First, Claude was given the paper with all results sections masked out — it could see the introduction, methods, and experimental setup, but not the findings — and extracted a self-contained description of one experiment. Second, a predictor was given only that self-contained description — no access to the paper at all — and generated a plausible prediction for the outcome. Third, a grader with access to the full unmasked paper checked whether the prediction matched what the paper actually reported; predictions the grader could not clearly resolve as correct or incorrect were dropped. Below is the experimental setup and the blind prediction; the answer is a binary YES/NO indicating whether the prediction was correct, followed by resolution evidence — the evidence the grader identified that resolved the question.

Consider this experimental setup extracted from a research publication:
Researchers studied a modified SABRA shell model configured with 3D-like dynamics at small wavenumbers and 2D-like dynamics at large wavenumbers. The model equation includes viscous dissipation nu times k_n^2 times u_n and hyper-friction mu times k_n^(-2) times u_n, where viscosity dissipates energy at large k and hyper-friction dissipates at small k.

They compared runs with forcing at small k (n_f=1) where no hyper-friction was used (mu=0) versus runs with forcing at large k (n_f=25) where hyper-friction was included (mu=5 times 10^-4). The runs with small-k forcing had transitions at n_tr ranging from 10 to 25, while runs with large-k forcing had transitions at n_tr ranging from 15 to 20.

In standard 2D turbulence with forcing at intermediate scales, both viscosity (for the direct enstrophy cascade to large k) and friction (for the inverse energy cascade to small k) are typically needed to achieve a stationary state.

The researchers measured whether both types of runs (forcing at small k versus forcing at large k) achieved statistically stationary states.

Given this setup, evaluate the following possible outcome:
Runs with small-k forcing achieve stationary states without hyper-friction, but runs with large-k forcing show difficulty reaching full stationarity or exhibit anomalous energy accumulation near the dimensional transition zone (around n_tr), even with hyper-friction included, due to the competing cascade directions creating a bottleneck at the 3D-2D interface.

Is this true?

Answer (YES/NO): NO